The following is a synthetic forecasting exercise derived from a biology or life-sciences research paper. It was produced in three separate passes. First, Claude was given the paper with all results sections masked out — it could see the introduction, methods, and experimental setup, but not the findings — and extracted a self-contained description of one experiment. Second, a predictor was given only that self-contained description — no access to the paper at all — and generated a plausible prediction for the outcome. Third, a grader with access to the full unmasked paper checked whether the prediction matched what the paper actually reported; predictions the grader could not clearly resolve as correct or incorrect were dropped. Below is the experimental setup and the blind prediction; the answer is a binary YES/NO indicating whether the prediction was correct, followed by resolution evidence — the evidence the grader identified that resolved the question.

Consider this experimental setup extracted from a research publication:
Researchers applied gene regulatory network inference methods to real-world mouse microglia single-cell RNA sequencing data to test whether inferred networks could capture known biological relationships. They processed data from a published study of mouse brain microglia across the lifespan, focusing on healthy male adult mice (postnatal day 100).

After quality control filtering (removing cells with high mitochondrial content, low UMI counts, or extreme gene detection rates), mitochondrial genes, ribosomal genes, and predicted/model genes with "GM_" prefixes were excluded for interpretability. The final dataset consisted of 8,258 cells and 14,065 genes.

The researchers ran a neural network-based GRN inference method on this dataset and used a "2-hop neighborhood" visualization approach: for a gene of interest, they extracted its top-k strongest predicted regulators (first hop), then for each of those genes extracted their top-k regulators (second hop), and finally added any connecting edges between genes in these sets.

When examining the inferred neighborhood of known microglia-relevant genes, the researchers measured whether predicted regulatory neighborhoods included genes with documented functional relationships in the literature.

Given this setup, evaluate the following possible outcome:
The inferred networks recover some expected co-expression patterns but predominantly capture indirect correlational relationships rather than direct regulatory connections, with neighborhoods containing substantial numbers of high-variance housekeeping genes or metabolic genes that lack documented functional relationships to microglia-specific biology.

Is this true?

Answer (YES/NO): NO